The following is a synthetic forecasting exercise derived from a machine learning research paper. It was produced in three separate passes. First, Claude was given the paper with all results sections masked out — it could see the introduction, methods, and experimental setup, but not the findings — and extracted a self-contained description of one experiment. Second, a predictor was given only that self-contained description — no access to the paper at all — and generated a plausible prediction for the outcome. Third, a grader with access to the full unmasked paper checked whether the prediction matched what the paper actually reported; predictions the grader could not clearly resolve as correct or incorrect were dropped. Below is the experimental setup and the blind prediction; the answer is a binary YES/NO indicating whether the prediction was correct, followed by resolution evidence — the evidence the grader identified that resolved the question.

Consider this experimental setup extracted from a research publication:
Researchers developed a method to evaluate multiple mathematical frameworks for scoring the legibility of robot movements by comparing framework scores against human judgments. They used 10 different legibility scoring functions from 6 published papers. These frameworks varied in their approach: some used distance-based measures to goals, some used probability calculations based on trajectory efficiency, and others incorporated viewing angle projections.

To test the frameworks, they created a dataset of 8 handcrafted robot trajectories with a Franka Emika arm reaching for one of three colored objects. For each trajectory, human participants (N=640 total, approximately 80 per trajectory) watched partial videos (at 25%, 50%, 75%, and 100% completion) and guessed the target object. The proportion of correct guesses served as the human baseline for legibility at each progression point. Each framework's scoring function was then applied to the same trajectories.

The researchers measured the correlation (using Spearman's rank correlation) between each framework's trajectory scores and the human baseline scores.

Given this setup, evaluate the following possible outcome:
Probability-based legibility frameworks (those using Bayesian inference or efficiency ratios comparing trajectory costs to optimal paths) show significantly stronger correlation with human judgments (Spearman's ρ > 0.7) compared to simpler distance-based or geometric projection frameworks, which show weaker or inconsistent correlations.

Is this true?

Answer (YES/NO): NO